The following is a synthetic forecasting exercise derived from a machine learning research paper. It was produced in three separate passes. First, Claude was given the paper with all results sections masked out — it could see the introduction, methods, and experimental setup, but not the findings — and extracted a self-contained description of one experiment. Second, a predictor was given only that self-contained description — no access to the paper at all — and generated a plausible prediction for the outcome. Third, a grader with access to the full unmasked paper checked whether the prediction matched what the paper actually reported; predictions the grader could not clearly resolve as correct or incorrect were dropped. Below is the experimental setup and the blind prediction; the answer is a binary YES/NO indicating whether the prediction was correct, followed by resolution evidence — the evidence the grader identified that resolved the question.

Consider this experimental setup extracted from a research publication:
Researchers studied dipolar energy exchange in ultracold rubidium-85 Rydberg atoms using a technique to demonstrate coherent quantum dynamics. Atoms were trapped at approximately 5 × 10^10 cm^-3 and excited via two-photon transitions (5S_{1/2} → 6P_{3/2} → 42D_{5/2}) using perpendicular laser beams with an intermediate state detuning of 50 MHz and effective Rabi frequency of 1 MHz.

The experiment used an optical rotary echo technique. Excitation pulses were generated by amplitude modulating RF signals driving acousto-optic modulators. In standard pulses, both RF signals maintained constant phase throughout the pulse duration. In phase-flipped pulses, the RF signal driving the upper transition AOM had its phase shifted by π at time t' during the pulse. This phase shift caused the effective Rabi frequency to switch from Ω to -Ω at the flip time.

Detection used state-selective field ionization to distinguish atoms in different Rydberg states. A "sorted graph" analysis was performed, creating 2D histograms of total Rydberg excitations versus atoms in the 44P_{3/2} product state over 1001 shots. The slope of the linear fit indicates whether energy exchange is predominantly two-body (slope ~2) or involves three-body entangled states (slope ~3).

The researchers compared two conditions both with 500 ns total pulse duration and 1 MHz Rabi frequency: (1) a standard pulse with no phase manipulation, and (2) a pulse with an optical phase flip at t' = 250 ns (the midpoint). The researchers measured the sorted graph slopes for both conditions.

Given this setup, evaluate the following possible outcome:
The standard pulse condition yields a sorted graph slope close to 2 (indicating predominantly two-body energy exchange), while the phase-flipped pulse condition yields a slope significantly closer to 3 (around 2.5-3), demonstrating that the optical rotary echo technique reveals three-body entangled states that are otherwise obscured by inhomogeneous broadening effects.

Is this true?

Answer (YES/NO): NO